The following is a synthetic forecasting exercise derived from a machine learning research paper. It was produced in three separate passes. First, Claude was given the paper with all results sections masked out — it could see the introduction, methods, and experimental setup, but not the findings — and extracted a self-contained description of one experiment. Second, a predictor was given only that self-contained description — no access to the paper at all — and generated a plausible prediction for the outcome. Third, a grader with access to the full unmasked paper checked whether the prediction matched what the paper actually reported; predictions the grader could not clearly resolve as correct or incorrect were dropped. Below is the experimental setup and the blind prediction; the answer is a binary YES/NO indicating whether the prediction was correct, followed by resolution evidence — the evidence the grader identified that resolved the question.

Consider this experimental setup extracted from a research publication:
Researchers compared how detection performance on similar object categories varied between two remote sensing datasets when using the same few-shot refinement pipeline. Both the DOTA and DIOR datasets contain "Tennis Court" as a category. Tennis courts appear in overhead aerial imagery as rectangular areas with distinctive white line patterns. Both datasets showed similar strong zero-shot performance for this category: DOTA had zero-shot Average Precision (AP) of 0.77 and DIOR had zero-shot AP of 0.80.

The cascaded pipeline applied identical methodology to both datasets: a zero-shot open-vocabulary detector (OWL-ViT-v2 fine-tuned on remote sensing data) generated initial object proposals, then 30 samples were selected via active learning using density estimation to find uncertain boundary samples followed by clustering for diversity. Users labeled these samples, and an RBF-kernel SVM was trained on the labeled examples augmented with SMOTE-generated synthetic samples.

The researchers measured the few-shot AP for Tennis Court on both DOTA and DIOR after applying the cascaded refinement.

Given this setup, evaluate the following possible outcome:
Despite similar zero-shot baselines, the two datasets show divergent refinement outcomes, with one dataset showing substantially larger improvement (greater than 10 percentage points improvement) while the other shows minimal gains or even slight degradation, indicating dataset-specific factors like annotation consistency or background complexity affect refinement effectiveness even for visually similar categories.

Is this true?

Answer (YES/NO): NO